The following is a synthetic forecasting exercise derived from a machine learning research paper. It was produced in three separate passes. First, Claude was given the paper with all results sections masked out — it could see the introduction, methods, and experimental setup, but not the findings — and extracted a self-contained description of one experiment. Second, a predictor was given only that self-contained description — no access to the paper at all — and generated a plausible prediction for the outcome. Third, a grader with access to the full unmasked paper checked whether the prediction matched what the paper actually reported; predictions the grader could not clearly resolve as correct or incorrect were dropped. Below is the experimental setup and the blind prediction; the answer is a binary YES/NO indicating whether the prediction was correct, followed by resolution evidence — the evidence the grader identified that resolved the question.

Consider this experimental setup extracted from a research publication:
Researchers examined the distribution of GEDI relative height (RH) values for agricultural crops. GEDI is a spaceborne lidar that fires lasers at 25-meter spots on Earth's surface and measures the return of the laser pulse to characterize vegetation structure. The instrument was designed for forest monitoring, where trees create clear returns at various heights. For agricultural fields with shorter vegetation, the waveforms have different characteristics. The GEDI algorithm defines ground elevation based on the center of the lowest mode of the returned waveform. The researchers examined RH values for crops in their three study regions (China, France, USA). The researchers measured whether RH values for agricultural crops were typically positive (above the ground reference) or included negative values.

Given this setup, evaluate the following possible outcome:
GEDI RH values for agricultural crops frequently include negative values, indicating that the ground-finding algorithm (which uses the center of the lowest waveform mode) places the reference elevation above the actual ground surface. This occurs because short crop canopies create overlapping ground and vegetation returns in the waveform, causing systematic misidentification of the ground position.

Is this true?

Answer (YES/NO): YES